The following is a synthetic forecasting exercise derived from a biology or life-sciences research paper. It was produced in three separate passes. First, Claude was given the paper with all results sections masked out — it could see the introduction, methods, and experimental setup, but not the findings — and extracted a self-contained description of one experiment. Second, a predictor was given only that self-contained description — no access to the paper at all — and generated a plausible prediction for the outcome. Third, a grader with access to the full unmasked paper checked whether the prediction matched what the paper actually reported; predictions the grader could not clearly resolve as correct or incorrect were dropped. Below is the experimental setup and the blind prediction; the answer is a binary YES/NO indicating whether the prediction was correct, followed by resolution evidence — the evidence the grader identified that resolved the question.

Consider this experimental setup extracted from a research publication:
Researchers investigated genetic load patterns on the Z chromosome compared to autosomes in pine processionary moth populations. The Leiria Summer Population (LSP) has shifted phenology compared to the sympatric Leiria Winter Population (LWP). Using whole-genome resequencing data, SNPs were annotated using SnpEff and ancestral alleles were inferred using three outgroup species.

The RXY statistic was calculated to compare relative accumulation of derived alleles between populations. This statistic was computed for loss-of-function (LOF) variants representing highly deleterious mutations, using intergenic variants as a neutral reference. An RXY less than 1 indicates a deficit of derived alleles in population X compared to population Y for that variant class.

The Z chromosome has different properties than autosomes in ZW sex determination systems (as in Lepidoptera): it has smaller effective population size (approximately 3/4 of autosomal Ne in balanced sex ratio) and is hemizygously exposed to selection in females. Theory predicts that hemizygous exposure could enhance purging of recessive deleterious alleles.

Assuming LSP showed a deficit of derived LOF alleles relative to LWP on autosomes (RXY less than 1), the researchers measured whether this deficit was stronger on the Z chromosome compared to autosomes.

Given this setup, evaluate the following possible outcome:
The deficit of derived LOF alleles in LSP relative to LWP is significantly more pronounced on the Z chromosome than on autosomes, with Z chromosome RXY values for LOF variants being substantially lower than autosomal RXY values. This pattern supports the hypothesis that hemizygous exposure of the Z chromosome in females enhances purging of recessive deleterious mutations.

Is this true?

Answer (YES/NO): NO